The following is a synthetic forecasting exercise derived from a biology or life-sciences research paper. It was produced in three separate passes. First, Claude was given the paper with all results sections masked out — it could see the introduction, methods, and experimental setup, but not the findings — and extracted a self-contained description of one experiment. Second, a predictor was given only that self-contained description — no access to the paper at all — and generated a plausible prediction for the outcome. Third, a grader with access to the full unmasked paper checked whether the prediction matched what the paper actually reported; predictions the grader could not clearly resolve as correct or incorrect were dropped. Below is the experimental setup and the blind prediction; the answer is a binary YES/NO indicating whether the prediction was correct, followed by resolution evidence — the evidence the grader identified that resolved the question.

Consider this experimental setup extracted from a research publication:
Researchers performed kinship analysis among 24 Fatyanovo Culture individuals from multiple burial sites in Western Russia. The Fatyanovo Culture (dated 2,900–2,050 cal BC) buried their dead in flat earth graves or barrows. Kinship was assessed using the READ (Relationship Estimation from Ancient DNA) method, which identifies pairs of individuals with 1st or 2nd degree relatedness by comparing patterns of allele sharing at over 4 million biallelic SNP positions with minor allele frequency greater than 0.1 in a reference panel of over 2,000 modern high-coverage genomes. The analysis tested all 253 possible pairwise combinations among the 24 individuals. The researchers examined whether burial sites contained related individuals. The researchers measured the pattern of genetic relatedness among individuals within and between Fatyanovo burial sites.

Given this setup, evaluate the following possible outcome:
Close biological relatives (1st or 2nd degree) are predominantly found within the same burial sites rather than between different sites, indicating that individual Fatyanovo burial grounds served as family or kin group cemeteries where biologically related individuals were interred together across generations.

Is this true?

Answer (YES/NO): NO